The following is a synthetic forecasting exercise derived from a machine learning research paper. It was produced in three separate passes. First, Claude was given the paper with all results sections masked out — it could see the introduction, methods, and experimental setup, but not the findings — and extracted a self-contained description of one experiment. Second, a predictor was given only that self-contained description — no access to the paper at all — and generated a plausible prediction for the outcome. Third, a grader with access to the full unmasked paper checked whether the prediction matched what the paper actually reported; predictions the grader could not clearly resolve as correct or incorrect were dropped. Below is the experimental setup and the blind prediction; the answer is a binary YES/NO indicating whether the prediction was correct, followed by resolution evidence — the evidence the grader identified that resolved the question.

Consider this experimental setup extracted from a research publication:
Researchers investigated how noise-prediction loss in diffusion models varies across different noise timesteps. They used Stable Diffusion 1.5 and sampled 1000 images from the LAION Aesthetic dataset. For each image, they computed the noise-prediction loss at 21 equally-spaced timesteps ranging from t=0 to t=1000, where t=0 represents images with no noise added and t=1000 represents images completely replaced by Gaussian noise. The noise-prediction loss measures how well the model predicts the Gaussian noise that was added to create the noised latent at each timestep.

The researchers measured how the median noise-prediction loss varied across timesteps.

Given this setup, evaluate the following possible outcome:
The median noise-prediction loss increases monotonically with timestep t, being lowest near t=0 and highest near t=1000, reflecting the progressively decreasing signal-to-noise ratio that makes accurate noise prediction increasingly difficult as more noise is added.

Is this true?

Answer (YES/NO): NO